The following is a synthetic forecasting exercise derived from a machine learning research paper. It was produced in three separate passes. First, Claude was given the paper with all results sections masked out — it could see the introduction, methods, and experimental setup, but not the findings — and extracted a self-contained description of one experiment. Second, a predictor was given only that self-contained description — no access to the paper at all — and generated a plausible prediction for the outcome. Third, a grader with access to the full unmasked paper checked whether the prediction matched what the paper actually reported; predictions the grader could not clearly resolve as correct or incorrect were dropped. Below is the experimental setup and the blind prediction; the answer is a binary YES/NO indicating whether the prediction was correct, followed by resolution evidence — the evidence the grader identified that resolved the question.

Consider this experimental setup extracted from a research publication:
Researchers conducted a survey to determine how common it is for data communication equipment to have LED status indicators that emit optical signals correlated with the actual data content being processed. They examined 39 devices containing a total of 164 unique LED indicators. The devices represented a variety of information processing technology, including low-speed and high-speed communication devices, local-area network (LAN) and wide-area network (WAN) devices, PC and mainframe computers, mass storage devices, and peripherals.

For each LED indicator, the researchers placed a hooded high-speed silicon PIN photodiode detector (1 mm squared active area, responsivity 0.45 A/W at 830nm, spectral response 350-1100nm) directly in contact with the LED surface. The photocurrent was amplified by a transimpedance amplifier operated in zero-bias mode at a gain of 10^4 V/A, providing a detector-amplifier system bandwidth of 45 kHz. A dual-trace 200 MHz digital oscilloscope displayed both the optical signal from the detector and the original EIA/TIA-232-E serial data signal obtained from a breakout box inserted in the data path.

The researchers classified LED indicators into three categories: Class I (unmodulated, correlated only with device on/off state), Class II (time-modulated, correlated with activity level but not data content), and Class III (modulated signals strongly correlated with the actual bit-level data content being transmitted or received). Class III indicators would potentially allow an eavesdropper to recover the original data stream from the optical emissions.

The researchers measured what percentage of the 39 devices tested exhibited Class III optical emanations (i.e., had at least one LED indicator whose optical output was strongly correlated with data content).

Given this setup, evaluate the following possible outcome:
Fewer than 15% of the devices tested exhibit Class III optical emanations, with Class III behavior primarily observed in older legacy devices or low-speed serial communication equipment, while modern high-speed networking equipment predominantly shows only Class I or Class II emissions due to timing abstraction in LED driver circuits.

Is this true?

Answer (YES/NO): NO